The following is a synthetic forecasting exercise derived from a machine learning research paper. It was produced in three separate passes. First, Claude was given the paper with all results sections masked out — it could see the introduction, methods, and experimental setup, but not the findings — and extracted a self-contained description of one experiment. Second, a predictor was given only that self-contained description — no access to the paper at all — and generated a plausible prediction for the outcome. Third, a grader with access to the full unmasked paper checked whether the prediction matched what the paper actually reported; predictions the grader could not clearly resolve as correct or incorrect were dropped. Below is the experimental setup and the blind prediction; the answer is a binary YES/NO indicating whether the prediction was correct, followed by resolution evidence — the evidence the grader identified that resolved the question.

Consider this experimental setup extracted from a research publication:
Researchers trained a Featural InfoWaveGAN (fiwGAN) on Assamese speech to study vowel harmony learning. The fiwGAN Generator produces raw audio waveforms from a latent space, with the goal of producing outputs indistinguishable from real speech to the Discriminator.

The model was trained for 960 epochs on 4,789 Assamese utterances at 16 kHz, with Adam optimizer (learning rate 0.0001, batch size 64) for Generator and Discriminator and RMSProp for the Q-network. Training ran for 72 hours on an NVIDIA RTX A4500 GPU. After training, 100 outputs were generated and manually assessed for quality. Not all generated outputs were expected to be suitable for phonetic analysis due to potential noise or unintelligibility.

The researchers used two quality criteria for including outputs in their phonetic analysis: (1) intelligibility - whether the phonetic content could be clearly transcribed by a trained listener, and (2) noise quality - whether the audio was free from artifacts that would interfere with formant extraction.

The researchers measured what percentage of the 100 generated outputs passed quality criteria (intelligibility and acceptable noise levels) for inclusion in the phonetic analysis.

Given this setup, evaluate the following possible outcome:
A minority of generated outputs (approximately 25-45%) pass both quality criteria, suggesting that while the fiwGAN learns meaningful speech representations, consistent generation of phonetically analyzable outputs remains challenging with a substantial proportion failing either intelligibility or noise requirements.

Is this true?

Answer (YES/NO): NO